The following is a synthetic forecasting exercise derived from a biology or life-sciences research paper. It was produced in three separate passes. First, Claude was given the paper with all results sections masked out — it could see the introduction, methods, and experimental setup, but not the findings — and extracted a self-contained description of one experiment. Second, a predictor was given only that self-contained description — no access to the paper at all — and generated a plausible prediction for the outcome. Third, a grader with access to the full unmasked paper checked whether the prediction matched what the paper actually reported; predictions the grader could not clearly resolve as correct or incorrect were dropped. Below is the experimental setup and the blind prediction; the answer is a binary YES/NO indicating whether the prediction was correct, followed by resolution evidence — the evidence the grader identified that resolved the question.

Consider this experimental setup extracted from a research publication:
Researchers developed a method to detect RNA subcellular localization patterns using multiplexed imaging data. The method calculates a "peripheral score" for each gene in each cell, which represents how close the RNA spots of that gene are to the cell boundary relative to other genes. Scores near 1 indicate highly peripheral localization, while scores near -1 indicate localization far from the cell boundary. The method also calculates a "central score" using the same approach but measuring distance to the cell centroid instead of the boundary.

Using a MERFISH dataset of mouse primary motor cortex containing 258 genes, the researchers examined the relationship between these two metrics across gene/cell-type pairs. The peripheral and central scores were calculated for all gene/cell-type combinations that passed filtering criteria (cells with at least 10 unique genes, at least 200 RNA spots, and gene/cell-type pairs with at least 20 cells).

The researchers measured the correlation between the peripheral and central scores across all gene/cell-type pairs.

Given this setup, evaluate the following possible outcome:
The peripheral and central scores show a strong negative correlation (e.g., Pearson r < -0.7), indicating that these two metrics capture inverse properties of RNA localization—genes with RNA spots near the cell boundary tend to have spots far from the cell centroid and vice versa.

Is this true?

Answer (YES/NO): YES